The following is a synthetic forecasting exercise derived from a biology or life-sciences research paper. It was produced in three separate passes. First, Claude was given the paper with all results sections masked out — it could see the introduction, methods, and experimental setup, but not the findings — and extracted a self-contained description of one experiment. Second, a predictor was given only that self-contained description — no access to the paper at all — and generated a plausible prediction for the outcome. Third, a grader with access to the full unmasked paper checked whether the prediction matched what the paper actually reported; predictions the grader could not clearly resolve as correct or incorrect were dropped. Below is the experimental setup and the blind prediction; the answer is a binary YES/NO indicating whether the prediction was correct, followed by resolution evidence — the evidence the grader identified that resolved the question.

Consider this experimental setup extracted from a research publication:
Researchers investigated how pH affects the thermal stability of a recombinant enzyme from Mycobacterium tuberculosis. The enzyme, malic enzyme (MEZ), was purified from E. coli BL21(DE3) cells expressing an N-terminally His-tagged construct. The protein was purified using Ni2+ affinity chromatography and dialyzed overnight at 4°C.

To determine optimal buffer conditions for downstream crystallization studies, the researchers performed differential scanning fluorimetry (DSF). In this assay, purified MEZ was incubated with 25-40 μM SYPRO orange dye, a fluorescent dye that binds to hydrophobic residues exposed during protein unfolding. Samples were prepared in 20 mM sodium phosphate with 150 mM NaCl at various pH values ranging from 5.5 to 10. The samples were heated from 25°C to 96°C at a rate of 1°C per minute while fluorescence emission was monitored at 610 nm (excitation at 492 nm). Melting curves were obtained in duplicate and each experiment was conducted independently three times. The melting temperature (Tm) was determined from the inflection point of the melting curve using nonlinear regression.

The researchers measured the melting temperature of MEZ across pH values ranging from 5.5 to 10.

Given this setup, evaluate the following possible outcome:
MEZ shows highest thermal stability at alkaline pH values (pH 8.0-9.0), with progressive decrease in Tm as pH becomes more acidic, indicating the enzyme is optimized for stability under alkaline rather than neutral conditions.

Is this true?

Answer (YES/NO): NO